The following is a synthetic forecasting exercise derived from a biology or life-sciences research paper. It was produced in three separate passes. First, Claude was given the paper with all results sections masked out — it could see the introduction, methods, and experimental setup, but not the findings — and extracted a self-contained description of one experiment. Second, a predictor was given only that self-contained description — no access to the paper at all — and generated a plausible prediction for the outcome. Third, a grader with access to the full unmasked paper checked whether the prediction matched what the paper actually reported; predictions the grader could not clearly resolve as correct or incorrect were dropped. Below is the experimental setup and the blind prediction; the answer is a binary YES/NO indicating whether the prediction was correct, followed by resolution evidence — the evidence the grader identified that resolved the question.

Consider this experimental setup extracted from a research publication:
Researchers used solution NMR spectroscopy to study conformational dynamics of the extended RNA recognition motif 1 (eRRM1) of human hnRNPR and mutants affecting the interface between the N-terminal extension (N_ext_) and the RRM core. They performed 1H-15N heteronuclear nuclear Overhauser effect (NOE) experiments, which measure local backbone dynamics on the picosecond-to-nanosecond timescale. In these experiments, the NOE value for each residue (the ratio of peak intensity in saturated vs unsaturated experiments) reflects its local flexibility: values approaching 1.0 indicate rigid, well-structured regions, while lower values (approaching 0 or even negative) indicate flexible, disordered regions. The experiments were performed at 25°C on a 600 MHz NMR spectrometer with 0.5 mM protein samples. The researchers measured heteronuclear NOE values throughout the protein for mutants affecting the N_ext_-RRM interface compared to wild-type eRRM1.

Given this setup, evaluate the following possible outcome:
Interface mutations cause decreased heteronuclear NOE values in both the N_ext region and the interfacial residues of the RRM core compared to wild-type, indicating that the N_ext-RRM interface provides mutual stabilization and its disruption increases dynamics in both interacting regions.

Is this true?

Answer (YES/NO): NO